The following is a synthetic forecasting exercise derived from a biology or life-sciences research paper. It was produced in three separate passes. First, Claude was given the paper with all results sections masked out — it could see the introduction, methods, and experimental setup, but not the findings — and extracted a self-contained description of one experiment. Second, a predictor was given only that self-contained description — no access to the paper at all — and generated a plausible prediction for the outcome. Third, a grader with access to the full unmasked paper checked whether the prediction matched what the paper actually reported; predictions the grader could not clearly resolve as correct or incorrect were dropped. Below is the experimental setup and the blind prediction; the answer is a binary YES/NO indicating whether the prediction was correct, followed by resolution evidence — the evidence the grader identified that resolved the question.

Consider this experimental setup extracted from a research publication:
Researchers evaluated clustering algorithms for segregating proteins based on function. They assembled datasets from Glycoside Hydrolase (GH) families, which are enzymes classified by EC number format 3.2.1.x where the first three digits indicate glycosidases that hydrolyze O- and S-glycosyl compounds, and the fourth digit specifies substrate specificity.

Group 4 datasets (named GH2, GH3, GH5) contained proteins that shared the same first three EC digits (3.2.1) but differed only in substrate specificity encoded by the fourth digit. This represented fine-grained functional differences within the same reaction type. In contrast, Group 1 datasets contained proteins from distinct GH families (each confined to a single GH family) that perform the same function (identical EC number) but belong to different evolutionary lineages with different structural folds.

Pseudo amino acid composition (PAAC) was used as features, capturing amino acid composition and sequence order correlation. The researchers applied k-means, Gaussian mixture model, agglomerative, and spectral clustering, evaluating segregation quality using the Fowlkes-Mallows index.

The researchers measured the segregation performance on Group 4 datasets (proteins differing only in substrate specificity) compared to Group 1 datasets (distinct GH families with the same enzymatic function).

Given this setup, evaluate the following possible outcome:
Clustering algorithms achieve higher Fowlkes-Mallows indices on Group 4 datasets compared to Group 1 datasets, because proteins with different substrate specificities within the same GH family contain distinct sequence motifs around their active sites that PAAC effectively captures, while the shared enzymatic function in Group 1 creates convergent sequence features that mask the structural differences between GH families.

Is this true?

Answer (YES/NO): NO